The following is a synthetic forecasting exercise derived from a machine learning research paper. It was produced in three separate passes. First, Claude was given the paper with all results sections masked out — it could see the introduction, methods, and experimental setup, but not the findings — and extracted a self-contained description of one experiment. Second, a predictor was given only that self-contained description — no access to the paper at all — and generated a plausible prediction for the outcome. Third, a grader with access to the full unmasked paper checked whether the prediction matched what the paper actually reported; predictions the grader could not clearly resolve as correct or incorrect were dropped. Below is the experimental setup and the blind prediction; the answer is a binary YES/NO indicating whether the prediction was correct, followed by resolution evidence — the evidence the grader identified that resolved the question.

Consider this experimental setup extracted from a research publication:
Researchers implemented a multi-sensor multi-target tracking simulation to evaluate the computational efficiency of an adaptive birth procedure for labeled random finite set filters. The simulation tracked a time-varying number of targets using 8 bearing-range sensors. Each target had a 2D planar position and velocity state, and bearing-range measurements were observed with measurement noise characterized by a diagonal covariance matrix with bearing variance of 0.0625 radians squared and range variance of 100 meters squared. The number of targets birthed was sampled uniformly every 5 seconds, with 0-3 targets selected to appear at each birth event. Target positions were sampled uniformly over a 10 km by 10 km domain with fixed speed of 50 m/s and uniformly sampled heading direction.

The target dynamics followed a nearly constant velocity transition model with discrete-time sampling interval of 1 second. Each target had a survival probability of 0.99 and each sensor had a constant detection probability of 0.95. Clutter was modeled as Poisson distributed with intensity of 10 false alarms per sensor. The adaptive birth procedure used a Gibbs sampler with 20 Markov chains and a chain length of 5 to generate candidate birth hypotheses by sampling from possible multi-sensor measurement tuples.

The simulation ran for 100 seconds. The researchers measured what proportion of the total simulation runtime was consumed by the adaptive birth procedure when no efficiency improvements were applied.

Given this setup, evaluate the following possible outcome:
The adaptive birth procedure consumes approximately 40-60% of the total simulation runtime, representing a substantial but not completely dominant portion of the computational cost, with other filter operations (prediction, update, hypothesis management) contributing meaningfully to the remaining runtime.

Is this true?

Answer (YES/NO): NO